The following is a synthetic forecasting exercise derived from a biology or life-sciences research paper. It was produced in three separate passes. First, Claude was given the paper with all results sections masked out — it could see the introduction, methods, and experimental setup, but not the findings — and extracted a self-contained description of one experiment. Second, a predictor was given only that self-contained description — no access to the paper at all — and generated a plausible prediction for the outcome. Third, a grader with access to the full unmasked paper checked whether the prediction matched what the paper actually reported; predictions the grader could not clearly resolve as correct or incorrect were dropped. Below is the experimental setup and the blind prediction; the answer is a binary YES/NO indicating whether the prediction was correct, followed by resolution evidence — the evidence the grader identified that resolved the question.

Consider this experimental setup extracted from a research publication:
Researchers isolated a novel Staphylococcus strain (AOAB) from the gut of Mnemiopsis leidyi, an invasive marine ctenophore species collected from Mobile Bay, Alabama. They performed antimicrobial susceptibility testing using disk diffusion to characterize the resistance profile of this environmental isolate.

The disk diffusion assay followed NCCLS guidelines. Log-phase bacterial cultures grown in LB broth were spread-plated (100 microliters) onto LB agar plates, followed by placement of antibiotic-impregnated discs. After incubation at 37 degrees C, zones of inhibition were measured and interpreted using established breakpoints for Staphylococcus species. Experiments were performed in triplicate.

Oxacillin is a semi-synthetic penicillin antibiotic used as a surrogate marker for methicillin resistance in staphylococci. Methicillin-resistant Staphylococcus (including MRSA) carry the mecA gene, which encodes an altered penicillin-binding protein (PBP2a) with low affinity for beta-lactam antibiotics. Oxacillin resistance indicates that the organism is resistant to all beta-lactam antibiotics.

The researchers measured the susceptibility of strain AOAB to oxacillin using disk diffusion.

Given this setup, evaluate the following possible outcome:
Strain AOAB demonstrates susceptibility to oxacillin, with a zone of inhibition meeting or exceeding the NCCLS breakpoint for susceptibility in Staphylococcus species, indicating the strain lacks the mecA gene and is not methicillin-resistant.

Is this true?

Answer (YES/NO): YES